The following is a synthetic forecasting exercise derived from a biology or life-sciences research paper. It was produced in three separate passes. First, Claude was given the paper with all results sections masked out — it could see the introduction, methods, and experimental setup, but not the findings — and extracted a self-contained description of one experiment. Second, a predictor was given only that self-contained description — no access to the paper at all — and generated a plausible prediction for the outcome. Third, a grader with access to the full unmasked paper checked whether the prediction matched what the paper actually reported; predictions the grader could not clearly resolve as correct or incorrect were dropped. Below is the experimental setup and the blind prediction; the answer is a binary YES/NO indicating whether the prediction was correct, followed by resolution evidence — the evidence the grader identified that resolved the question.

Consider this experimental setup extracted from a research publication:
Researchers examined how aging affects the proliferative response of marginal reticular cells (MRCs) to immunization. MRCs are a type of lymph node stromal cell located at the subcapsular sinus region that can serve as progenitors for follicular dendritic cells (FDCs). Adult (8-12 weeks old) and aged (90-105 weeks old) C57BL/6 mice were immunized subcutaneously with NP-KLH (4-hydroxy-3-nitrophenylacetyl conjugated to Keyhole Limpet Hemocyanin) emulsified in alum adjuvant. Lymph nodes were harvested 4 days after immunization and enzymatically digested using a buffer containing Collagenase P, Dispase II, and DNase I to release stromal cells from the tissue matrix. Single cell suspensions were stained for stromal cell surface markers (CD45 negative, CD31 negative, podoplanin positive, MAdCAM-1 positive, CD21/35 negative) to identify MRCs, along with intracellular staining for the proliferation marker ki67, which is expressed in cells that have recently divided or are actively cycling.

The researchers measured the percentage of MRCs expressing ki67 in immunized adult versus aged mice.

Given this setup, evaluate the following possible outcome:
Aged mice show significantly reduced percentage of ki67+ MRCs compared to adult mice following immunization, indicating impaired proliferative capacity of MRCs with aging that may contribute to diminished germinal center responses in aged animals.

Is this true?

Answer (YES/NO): YES